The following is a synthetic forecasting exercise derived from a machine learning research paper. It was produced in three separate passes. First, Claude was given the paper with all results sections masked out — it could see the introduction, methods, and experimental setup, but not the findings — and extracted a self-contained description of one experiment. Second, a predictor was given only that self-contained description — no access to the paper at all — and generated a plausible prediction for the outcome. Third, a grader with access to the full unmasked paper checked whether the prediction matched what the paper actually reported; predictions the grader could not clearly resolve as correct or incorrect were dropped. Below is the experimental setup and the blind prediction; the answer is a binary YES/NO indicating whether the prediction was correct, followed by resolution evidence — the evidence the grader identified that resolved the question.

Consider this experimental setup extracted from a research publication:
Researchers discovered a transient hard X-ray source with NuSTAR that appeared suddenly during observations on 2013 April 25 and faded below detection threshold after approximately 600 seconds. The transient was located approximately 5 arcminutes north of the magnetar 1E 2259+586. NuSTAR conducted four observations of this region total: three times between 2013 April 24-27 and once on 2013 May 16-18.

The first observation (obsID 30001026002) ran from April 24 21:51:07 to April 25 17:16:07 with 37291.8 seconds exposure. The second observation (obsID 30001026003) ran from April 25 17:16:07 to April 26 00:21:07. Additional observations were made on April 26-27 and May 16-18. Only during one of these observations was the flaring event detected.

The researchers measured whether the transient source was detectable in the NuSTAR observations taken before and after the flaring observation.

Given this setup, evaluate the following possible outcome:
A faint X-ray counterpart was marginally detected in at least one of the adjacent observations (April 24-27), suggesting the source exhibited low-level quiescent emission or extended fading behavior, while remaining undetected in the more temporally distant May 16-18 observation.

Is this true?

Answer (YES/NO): NO